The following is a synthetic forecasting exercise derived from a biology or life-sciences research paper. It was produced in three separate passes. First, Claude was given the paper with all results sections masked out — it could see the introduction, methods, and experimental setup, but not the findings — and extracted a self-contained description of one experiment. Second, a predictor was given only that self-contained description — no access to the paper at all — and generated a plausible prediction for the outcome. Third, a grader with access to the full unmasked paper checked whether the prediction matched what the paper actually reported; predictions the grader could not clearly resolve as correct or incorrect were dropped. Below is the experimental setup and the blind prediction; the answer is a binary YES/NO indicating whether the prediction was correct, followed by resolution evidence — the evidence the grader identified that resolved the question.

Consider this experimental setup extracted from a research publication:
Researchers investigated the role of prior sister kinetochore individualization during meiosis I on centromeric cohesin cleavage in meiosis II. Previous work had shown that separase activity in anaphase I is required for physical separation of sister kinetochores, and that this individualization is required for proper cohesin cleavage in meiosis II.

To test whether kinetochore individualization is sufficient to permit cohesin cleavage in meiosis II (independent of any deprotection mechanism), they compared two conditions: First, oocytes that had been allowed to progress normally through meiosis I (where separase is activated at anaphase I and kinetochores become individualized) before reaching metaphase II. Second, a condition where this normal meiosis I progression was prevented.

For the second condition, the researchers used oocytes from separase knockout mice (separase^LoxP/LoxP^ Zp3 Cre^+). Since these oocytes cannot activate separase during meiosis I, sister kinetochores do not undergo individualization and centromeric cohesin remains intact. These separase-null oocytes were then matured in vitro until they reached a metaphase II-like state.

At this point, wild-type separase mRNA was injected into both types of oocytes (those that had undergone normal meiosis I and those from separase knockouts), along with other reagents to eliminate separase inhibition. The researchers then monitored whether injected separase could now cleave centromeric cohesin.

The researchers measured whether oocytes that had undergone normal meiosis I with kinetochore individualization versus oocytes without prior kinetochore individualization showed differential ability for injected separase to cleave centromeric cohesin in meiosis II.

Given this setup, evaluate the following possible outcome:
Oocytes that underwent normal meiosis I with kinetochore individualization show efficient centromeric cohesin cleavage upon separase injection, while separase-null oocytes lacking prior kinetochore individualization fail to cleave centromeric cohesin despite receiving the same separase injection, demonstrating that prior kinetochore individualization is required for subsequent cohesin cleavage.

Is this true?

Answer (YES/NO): YES